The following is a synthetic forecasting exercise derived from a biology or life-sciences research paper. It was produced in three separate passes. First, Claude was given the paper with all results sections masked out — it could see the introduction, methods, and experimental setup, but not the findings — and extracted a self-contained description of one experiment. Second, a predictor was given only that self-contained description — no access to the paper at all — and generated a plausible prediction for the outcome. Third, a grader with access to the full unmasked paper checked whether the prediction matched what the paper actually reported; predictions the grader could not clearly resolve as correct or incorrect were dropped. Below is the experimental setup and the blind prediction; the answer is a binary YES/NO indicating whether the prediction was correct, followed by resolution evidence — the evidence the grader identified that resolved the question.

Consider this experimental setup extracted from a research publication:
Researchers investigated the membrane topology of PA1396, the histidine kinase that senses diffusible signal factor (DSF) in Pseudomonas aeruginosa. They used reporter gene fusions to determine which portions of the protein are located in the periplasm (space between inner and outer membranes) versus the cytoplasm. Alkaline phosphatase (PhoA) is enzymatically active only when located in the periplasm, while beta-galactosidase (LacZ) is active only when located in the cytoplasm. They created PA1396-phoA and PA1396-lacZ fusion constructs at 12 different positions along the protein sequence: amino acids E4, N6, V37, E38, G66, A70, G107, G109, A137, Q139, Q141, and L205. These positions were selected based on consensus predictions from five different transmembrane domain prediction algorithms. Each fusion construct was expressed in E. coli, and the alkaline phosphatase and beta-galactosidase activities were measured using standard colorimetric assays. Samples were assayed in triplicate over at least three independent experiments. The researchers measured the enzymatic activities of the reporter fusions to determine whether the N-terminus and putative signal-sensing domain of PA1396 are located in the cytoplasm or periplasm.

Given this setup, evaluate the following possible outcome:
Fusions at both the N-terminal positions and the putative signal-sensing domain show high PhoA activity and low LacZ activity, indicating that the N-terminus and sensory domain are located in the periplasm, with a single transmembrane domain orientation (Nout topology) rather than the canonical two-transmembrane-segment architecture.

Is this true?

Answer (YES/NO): NO